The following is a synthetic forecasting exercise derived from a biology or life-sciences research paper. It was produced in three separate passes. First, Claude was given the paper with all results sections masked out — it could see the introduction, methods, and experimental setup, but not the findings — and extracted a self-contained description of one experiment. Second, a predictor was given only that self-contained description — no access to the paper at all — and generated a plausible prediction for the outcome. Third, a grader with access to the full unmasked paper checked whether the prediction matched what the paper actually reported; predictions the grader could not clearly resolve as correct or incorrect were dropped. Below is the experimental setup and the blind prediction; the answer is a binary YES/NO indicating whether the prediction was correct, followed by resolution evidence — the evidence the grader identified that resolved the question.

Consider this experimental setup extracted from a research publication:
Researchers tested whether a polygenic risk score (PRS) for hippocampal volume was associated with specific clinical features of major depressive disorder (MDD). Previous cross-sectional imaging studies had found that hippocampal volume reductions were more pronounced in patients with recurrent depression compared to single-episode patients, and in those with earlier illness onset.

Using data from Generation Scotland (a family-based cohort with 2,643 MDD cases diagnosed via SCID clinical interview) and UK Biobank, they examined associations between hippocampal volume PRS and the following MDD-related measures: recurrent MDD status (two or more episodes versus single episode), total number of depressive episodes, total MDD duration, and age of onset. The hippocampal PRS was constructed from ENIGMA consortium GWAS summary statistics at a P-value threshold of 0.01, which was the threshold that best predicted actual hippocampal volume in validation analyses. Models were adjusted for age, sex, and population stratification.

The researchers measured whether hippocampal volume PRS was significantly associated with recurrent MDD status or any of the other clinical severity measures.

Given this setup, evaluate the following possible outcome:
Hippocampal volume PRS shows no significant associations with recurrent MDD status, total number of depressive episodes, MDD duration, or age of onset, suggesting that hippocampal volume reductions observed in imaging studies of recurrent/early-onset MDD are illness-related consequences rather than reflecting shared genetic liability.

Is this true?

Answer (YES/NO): YES